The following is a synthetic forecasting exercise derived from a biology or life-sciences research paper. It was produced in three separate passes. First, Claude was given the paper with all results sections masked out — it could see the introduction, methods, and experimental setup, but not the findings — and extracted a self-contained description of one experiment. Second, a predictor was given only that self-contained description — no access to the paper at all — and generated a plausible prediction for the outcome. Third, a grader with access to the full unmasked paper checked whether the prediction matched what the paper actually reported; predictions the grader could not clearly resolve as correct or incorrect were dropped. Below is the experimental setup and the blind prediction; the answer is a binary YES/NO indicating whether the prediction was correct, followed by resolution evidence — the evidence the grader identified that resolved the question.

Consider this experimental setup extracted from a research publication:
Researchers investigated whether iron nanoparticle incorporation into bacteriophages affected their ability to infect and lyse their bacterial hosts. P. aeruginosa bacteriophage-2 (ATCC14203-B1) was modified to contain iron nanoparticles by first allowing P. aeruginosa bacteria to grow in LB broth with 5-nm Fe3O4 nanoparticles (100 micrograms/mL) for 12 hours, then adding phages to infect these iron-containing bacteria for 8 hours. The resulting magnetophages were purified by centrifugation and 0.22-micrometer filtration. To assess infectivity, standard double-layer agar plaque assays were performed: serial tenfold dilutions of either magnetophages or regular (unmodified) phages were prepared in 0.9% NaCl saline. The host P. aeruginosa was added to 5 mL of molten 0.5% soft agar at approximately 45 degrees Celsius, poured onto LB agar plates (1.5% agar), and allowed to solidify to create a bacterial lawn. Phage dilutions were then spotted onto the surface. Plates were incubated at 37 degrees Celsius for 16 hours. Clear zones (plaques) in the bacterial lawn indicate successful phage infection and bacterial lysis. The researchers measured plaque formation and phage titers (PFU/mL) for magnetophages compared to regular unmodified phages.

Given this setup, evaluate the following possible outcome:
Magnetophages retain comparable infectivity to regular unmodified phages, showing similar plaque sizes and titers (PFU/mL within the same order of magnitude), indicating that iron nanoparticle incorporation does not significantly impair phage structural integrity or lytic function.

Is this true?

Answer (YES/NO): YES